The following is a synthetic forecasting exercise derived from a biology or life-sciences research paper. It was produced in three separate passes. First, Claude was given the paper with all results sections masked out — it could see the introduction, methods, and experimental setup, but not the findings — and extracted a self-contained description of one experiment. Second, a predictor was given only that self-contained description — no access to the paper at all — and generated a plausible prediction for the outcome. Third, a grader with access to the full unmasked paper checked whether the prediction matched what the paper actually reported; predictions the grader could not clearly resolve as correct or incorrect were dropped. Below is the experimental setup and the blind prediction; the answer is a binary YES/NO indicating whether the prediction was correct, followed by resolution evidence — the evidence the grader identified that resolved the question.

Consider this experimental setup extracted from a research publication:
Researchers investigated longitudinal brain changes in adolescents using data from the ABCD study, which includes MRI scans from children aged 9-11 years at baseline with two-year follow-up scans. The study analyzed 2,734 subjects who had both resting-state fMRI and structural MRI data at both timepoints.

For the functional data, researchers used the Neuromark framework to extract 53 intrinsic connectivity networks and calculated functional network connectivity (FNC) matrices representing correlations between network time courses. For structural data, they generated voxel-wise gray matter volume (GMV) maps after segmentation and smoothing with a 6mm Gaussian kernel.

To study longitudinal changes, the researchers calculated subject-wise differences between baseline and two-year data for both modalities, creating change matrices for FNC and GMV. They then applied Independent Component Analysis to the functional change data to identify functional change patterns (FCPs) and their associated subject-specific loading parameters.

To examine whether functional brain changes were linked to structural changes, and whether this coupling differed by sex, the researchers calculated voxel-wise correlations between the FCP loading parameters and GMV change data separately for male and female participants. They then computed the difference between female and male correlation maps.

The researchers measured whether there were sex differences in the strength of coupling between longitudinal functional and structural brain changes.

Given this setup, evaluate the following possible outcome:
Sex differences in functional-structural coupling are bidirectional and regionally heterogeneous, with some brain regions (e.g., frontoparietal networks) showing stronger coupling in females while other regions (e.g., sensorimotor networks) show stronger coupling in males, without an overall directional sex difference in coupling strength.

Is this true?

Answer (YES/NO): NO